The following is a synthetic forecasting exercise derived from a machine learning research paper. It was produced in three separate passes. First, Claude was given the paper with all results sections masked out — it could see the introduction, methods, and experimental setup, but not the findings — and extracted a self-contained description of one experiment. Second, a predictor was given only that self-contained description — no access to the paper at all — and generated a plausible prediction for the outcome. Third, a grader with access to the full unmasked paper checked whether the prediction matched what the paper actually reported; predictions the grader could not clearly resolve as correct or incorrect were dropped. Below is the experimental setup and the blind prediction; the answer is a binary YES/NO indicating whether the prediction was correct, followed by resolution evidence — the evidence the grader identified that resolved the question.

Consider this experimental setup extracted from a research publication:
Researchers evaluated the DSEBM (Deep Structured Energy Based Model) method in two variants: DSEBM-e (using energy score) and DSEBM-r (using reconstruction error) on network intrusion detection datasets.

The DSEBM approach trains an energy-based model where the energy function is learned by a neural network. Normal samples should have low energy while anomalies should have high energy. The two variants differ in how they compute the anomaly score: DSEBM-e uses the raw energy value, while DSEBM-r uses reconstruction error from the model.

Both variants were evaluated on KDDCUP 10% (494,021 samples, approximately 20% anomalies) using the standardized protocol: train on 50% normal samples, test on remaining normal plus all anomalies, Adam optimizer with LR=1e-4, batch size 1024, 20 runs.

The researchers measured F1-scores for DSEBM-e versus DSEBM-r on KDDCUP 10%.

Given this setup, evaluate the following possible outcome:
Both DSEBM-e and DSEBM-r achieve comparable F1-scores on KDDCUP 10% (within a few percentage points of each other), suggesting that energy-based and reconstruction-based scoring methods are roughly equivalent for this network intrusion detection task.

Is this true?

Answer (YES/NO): YES